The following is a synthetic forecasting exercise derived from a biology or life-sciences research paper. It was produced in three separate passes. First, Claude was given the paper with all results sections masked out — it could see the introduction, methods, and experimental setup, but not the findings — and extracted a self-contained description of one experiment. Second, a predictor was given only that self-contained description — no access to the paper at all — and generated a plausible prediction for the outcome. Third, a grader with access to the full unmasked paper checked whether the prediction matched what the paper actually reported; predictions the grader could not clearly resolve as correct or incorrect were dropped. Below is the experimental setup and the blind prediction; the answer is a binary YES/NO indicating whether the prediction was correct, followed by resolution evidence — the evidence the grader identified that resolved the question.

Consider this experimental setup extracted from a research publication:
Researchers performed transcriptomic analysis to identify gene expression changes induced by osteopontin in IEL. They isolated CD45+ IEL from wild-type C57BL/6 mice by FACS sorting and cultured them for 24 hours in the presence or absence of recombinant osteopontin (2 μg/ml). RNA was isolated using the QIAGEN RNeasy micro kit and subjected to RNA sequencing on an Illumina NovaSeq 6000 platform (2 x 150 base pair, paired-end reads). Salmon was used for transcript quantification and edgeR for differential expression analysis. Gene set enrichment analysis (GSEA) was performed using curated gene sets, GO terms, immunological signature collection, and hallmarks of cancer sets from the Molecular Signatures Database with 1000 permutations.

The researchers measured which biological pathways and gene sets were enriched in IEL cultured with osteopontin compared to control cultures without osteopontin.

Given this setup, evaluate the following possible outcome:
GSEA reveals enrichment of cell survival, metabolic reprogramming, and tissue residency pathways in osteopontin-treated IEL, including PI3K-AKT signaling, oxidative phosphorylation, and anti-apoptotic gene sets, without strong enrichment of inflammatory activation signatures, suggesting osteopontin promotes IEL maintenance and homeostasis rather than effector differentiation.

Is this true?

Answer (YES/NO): NO